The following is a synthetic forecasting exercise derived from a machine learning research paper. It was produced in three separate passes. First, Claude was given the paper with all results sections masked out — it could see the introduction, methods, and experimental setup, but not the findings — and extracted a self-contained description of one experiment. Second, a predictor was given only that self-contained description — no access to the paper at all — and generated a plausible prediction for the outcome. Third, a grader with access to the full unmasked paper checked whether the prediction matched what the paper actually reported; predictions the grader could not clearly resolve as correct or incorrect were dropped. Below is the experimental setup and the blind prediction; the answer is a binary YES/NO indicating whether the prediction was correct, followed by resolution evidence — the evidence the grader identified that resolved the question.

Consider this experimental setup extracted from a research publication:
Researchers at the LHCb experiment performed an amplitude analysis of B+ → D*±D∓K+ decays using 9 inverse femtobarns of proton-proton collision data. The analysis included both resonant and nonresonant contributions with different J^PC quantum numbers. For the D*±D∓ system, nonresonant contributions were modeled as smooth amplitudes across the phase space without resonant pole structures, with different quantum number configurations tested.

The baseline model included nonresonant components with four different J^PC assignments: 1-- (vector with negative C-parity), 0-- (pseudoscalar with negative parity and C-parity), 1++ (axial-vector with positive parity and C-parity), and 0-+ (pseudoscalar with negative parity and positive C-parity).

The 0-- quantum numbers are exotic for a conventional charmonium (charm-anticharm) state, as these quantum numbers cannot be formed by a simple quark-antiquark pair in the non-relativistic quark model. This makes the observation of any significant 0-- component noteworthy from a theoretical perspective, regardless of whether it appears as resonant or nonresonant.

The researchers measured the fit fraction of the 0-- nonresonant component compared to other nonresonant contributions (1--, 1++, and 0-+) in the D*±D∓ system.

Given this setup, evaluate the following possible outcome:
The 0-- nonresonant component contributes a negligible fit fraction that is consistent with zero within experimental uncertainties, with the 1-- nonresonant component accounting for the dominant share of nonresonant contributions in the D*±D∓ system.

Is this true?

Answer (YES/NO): NO